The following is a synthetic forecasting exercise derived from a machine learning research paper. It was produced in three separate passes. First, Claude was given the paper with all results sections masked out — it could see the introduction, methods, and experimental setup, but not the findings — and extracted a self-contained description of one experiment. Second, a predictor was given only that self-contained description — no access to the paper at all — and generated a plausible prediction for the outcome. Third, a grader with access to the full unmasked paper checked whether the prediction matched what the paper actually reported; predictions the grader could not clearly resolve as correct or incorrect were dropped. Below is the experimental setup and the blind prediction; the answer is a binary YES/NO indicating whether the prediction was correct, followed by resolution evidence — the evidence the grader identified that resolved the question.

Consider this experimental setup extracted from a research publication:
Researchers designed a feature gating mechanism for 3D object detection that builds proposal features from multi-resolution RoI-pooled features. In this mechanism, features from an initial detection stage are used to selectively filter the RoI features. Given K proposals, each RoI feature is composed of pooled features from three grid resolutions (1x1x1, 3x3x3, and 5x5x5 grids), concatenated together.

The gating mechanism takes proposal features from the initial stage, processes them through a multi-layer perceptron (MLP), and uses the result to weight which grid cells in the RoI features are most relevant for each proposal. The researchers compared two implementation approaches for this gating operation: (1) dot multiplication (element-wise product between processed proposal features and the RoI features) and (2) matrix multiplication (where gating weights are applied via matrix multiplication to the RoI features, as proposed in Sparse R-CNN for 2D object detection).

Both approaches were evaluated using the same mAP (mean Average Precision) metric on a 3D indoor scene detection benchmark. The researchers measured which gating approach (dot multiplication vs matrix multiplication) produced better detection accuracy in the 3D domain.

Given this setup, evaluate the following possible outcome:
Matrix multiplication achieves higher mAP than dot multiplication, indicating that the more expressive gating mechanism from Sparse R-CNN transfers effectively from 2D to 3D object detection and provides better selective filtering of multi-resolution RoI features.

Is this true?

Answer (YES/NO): NO